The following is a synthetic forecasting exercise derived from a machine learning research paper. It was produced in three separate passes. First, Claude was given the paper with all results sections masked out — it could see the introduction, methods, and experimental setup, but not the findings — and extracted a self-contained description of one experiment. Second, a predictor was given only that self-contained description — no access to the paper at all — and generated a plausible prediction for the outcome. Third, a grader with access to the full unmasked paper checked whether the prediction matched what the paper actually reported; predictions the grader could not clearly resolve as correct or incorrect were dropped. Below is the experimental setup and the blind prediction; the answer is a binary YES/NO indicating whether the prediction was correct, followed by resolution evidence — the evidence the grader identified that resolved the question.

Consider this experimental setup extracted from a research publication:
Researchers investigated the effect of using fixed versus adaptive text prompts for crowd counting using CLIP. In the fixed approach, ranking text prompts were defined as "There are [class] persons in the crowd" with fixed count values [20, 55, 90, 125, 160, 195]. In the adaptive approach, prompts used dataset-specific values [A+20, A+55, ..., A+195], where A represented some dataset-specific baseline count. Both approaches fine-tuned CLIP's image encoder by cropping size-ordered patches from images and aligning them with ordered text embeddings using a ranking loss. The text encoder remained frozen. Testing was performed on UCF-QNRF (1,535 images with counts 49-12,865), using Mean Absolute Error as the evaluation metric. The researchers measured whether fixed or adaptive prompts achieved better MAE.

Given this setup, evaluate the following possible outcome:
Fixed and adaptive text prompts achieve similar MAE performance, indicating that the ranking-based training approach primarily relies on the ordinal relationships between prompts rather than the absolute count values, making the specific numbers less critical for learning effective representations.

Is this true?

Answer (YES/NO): NO